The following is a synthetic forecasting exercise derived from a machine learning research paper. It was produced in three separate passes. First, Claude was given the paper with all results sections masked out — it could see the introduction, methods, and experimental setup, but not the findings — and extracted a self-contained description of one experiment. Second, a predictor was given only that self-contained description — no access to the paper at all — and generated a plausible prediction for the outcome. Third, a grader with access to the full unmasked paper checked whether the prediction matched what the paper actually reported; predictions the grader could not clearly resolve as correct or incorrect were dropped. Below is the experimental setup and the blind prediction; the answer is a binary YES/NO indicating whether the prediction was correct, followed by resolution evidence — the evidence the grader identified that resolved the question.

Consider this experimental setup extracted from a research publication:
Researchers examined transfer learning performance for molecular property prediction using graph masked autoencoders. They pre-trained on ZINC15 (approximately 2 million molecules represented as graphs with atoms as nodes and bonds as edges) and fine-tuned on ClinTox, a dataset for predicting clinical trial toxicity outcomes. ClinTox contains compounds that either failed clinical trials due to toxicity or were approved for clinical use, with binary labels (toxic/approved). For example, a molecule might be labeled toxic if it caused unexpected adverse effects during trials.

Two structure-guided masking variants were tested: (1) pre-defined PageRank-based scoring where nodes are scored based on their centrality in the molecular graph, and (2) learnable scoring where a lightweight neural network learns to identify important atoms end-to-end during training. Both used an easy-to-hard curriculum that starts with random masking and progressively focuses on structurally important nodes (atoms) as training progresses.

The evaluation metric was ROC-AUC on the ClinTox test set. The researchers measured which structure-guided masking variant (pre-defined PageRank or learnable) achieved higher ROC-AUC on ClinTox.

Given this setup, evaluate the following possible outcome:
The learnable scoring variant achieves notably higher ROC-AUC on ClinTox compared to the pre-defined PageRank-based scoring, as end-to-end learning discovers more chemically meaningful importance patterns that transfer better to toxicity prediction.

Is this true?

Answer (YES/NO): YES